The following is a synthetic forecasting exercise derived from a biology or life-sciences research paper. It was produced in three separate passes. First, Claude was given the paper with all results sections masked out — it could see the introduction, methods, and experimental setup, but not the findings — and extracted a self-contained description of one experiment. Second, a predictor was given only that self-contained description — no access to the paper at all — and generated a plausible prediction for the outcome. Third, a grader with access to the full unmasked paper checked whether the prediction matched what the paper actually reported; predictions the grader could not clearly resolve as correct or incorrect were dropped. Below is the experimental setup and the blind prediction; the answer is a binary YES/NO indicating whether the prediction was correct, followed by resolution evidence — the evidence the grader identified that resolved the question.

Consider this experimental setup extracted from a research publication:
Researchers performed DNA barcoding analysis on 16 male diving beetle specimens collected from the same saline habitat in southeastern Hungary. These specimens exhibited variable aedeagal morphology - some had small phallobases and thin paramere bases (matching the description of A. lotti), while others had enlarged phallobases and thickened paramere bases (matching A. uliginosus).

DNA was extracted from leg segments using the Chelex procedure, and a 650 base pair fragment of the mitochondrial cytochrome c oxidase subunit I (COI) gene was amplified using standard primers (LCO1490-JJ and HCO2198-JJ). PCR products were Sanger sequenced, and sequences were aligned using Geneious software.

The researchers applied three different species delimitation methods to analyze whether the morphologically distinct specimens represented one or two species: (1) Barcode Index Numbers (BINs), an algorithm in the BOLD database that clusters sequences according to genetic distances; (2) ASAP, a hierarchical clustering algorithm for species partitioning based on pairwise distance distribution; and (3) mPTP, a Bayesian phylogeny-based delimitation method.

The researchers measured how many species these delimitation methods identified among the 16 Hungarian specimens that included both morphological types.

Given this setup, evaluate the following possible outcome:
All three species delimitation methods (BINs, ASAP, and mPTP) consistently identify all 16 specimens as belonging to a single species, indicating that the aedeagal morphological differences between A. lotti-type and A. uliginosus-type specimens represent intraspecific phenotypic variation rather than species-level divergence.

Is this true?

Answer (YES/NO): NO